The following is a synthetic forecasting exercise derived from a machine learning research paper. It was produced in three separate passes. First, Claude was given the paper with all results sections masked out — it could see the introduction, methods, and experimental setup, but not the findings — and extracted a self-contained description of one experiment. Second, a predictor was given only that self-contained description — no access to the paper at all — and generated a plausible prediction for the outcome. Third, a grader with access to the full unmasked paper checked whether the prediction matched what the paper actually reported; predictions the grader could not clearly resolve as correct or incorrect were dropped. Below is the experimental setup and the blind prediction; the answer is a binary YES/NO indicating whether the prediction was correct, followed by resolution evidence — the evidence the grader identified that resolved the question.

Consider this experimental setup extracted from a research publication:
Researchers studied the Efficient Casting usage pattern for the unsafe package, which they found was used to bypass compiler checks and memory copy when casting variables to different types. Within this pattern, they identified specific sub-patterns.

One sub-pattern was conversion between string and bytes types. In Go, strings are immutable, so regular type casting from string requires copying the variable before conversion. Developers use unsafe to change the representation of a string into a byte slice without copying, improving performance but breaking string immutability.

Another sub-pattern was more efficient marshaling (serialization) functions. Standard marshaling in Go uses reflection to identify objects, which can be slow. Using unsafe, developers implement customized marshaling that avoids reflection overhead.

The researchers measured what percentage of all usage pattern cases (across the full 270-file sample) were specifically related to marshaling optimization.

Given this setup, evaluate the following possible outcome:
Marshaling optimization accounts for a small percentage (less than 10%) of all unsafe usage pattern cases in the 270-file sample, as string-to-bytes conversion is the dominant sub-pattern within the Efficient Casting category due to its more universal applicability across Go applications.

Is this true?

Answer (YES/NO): YES